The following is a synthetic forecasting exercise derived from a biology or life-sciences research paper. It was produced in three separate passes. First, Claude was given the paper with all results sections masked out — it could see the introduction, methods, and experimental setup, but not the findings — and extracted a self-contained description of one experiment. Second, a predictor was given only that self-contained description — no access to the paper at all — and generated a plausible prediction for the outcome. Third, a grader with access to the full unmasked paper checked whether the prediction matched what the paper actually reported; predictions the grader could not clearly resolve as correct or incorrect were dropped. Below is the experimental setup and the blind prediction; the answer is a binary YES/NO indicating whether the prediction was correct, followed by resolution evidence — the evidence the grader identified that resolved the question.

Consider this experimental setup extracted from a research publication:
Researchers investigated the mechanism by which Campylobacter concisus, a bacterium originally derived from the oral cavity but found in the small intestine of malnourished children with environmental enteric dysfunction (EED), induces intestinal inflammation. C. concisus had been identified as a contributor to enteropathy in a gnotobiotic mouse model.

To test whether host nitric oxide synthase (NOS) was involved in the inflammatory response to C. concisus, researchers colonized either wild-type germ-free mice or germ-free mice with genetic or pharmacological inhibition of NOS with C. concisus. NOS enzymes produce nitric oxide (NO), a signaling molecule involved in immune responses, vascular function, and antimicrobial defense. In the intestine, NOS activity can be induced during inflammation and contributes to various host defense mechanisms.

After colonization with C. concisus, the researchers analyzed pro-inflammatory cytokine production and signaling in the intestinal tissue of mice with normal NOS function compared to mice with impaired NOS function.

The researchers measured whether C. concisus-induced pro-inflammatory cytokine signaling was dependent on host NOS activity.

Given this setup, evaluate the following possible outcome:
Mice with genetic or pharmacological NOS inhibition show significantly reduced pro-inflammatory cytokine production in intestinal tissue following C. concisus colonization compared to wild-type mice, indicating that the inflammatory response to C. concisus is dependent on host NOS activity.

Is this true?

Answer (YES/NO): NO